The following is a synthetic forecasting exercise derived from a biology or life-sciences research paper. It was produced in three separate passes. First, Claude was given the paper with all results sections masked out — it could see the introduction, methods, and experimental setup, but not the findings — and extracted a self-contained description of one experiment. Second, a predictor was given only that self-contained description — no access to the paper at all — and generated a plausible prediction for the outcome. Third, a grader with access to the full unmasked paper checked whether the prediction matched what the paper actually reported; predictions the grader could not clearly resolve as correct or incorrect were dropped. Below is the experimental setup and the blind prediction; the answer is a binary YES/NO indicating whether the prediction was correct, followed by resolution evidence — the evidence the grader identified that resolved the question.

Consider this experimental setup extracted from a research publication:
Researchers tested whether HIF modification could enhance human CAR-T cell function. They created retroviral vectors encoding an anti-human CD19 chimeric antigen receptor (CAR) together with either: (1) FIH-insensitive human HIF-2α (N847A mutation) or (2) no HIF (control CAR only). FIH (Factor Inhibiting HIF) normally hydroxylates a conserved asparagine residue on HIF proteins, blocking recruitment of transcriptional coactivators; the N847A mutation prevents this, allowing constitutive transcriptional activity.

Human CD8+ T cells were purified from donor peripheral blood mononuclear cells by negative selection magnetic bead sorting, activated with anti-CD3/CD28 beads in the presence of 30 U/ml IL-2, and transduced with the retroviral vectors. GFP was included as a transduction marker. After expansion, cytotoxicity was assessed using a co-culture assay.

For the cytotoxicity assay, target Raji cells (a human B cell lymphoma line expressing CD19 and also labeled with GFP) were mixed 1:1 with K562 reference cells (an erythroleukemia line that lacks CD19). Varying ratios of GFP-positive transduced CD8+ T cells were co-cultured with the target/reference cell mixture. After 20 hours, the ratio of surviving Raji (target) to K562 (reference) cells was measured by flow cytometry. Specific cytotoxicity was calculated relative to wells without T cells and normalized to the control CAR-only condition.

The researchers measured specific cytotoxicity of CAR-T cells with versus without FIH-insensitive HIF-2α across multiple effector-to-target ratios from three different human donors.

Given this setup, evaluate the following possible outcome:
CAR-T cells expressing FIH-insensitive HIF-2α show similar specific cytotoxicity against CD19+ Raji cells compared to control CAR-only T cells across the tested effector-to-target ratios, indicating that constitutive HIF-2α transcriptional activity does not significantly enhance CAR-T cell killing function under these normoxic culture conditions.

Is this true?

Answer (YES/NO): NO